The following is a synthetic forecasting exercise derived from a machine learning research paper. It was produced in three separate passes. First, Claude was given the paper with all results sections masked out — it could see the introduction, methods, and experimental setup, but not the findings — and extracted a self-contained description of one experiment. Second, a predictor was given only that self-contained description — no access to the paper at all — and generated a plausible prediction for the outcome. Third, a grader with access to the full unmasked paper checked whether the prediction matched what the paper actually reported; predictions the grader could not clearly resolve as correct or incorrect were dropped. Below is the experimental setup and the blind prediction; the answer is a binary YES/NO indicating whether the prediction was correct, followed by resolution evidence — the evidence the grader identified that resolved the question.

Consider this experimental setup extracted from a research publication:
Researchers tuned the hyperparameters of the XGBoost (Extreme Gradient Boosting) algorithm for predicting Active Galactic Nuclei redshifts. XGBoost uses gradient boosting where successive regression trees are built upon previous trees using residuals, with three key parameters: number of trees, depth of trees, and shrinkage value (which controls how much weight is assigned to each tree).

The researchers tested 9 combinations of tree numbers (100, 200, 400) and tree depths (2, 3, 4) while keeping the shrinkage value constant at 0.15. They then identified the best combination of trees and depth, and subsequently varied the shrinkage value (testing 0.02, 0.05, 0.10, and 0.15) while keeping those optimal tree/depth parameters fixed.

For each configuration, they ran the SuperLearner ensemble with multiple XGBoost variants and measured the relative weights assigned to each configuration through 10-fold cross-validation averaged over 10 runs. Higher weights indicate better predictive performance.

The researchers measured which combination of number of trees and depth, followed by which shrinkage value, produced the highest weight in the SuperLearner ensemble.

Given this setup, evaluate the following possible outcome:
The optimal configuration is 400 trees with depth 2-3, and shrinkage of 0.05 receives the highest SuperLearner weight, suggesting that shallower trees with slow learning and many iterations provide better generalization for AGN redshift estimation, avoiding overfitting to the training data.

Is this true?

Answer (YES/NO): NO